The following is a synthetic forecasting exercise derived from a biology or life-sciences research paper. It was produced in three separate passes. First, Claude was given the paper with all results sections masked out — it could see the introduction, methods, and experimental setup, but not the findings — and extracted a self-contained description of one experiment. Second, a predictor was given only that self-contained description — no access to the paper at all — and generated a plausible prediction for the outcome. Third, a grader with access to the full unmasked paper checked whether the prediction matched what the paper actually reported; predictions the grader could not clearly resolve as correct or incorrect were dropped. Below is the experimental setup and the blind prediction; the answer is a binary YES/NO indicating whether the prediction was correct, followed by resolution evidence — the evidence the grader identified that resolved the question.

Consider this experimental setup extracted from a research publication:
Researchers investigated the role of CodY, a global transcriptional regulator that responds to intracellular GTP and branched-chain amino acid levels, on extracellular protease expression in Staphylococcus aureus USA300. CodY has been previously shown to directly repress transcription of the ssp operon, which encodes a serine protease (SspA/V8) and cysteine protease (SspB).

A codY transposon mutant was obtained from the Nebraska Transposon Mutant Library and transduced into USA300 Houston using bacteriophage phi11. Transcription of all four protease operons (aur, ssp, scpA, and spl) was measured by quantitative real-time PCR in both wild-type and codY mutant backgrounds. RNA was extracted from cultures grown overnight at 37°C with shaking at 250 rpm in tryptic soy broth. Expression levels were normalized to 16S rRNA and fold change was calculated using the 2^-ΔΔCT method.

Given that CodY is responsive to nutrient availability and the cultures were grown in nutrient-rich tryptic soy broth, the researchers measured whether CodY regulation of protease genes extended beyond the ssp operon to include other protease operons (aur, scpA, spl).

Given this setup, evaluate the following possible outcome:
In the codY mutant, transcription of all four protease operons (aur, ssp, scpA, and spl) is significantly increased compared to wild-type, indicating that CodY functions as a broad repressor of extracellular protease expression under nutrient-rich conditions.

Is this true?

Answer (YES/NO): YES